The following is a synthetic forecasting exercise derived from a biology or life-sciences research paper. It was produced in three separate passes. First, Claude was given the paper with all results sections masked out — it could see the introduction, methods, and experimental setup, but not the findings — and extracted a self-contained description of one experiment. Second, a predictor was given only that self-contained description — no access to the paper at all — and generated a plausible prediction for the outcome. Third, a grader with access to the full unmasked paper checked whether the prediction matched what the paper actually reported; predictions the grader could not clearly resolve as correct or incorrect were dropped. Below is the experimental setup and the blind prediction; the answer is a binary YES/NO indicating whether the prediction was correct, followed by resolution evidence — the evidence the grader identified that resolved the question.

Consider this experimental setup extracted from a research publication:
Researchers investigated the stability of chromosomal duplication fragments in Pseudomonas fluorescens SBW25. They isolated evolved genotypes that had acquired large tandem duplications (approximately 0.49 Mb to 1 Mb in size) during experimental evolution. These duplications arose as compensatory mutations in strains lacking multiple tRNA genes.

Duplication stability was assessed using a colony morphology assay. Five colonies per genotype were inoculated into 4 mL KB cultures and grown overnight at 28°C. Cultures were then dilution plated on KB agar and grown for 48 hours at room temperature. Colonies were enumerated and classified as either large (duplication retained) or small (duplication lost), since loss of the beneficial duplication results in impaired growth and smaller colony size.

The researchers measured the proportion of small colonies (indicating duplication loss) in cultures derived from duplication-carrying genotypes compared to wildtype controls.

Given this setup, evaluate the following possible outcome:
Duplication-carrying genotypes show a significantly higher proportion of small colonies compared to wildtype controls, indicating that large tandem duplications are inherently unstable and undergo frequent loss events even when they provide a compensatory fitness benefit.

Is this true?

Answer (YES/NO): YES